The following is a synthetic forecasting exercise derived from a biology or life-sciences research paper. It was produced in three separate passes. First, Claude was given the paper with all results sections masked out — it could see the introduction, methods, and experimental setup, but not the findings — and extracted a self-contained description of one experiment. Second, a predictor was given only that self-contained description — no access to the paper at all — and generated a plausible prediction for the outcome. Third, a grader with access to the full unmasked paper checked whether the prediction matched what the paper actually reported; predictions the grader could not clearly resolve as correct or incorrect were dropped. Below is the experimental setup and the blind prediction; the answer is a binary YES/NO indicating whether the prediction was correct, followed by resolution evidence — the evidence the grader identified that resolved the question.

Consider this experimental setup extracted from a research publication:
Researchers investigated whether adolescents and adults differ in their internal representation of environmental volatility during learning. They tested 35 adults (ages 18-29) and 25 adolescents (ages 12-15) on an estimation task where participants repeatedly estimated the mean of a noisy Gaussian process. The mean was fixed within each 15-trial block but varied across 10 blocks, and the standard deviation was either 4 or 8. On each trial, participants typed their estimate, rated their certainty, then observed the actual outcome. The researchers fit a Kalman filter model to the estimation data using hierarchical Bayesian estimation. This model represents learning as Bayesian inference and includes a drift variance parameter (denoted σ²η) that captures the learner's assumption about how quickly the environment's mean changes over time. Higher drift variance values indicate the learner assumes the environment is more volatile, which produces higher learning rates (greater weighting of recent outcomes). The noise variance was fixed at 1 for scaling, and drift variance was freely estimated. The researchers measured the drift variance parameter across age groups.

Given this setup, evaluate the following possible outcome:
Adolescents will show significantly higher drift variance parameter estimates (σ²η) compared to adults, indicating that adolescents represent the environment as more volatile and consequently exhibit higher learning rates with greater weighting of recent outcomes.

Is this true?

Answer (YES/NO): YES